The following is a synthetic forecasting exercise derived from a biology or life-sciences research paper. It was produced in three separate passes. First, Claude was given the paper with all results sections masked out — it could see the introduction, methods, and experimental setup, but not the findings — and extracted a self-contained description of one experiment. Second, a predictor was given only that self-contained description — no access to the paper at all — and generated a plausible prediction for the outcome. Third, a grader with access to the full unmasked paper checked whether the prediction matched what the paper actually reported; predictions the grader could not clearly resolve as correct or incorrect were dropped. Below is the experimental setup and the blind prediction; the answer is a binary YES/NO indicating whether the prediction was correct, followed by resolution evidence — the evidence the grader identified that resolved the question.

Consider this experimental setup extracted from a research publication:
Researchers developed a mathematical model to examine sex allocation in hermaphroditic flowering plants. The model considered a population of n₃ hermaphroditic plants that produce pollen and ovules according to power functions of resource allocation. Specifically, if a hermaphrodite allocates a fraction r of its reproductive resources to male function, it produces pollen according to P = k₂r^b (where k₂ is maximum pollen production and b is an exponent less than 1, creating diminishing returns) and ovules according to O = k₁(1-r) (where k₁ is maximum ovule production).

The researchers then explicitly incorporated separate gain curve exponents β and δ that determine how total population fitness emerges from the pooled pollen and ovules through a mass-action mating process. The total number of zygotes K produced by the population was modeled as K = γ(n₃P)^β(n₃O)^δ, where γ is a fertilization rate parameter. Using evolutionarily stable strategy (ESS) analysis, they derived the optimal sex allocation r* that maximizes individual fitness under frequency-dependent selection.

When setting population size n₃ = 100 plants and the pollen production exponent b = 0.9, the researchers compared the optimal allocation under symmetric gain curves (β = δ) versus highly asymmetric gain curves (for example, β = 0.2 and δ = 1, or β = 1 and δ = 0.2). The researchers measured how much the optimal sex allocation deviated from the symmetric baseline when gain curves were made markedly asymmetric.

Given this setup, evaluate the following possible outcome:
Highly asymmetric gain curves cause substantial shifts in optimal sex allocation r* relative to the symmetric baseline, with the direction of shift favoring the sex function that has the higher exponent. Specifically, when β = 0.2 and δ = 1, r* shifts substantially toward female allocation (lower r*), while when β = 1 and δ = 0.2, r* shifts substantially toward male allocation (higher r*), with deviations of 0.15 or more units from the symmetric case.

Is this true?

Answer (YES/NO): NO